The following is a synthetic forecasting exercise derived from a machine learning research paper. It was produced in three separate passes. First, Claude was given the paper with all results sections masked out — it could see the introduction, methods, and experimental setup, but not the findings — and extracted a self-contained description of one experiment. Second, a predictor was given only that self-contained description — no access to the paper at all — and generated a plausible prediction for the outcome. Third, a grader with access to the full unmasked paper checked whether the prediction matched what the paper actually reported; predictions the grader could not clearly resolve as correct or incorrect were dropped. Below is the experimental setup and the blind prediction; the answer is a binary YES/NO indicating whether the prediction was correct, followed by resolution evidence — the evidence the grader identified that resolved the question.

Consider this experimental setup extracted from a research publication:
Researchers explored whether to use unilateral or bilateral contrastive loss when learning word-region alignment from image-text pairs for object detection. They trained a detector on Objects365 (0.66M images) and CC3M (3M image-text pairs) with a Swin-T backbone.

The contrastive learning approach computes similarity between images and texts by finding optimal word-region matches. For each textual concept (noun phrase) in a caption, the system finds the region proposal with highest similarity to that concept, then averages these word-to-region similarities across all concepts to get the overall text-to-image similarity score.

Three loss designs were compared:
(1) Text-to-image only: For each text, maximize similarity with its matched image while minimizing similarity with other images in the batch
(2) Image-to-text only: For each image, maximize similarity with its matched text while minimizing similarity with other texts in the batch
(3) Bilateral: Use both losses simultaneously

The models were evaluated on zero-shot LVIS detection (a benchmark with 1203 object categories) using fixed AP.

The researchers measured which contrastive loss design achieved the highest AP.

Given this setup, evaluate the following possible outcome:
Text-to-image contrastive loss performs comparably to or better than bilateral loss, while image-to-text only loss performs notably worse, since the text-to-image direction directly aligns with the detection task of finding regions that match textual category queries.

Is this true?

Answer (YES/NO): YES